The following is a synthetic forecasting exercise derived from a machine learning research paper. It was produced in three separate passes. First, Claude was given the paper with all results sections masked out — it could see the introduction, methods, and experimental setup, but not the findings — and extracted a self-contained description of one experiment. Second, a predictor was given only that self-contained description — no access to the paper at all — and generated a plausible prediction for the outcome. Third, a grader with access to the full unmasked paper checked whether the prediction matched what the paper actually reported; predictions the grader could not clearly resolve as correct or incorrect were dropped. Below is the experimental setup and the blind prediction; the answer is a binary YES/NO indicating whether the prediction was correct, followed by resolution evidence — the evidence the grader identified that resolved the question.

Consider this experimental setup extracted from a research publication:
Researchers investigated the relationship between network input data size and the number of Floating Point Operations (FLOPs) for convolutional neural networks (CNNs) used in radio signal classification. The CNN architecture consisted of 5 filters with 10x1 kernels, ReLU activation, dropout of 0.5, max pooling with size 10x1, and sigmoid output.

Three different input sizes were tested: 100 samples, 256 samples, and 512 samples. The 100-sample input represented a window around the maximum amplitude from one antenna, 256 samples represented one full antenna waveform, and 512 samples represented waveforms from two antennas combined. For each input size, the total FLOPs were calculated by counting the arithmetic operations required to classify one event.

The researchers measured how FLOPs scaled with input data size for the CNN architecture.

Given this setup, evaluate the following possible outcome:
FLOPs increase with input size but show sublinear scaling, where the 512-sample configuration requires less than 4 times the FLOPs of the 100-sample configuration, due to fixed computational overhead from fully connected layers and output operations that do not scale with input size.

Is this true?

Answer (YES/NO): NO